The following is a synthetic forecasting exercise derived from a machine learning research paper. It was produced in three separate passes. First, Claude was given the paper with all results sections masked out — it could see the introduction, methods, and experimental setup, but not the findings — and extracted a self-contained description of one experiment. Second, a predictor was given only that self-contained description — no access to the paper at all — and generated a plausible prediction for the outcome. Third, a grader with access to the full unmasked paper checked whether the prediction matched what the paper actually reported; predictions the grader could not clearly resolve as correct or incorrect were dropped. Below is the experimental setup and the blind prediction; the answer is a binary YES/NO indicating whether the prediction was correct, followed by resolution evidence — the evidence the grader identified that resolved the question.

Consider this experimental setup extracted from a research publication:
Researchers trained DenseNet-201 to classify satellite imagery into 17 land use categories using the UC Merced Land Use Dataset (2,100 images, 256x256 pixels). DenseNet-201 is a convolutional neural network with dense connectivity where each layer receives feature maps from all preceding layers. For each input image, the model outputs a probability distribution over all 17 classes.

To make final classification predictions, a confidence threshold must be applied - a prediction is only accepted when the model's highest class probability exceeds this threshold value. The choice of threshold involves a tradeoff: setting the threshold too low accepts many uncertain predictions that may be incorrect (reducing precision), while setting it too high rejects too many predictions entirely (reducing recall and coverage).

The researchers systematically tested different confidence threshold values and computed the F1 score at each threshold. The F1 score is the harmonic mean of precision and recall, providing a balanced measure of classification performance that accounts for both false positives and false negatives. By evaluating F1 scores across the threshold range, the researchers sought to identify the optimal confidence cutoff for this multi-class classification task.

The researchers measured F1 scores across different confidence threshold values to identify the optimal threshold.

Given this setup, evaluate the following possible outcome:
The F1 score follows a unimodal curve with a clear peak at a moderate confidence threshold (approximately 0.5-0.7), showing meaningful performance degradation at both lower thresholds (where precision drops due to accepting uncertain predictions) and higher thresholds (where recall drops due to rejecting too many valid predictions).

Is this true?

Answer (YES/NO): NO